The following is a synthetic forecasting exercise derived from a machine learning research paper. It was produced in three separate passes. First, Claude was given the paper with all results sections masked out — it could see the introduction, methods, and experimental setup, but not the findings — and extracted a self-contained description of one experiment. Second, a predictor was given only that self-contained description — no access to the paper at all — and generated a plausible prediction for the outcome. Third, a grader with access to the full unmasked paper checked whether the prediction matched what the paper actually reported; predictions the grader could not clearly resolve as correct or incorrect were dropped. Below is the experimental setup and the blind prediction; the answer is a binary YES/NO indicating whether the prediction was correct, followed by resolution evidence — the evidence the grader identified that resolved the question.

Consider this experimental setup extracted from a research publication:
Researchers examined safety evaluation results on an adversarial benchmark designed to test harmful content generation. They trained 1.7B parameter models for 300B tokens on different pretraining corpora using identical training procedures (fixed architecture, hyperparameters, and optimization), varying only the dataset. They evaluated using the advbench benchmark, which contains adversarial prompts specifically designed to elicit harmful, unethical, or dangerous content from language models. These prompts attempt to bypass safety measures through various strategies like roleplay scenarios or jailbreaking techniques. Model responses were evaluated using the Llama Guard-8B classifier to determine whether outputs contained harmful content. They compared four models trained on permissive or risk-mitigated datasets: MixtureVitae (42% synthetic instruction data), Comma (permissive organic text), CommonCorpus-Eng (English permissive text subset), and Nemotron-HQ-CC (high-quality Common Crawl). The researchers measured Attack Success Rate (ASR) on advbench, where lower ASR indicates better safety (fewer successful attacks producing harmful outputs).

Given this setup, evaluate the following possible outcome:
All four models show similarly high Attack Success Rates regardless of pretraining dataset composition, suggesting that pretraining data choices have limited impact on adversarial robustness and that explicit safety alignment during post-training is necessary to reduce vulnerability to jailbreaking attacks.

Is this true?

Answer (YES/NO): NO